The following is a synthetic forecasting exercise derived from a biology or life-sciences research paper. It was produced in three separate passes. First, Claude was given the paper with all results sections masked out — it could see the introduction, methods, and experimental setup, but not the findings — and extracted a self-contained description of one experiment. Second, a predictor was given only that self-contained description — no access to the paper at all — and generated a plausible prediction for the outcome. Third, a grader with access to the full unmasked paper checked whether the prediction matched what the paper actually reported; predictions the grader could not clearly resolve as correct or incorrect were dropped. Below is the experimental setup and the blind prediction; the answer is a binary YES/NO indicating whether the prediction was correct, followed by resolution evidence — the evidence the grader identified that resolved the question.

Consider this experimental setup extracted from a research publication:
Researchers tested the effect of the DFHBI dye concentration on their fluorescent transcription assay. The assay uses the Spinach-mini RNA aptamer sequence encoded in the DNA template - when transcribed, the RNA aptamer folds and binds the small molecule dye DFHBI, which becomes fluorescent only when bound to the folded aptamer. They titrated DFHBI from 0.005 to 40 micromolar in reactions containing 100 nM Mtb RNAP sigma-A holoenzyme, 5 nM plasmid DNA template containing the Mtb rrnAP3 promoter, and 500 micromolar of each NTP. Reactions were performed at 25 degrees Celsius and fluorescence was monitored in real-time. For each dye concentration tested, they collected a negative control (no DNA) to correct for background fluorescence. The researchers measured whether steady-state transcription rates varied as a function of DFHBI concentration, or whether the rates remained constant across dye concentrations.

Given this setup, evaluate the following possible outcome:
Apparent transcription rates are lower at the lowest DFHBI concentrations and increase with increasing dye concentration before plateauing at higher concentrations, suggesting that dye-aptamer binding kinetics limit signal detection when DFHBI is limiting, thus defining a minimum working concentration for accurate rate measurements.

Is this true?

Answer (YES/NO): YES